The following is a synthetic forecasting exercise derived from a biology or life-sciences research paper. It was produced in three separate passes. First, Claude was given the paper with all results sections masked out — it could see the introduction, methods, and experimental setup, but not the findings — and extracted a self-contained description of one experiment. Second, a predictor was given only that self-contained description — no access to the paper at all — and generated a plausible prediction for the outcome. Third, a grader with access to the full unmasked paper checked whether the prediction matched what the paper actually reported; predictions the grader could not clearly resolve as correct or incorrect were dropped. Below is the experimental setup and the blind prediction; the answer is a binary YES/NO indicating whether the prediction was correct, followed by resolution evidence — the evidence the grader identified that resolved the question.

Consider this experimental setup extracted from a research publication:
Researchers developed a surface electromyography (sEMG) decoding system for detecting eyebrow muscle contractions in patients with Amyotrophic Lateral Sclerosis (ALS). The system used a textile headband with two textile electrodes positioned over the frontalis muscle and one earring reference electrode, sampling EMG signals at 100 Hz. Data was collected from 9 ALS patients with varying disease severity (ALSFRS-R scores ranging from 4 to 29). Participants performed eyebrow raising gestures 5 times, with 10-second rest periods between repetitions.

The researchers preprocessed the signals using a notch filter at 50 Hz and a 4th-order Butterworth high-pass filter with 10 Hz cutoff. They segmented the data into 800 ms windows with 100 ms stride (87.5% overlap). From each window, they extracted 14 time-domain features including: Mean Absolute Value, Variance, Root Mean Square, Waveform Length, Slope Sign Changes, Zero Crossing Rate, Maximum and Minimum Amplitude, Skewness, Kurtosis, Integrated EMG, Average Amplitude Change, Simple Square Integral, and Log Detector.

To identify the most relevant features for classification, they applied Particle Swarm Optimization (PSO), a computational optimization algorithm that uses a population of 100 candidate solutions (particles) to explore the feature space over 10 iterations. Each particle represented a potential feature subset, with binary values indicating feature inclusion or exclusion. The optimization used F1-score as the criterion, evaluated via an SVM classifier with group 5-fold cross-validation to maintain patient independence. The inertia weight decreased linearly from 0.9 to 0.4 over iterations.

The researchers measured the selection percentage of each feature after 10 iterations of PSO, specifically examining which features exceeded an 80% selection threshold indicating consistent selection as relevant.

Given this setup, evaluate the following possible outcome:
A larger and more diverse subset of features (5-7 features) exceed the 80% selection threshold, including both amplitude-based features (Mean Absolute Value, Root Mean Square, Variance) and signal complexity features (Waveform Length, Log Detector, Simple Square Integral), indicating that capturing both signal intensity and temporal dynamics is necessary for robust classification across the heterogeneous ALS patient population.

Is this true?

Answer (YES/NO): NO